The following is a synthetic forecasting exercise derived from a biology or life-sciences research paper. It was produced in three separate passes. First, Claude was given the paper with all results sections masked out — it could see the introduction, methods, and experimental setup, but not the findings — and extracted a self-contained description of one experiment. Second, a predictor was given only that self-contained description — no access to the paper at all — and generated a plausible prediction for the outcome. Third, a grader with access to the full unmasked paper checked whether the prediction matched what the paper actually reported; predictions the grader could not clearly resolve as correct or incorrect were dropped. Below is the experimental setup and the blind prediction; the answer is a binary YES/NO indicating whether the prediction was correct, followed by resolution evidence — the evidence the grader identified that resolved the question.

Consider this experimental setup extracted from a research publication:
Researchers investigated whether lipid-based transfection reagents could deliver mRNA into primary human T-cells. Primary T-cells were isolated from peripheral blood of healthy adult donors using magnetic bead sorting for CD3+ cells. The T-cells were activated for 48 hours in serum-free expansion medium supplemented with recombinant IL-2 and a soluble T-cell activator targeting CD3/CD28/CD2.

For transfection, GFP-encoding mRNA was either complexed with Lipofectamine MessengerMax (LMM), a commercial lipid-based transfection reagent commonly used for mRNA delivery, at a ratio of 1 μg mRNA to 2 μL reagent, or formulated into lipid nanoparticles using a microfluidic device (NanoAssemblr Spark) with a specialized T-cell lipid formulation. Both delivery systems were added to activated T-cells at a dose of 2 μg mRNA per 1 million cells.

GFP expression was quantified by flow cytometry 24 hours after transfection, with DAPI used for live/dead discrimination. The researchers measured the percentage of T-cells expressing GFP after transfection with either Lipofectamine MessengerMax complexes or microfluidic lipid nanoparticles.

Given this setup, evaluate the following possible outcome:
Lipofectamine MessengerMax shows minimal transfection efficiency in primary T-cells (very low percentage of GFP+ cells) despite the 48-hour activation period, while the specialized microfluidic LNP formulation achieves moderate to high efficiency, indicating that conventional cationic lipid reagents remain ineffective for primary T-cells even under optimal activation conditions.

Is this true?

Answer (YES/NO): YES